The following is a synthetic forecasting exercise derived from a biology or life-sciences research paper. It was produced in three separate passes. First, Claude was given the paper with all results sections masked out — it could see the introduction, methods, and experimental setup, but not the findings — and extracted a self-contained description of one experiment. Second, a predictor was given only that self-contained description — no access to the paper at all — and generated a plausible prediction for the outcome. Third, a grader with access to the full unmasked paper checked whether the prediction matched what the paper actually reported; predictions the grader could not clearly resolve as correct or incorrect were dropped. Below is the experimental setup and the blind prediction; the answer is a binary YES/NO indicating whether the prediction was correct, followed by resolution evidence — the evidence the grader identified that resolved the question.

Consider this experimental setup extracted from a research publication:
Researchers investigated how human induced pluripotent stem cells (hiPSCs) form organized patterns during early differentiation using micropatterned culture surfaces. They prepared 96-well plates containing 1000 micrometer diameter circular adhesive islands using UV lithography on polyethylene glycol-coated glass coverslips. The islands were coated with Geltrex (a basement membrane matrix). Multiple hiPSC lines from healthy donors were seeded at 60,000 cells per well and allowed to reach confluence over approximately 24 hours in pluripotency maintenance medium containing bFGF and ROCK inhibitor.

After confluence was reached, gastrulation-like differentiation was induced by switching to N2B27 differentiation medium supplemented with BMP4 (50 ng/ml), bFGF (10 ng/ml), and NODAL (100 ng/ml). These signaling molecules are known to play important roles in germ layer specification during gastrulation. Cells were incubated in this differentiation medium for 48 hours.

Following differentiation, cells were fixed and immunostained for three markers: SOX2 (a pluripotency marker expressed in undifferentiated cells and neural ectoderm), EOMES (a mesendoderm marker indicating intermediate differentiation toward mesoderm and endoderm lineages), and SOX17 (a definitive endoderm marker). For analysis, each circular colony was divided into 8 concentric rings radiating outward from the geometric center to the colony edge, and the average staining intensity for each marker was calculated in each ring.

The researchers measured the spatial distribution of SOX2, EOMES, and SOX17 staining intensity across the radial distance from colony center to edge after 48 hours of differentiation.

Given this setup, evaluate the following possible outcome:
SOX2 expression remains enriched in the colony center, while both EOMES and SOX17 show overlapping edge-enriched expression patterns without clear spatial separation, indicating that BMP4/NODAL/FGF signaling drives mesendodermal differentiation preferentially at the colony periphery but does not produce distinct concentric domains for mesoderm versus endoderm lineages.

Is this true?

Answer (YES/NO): NO